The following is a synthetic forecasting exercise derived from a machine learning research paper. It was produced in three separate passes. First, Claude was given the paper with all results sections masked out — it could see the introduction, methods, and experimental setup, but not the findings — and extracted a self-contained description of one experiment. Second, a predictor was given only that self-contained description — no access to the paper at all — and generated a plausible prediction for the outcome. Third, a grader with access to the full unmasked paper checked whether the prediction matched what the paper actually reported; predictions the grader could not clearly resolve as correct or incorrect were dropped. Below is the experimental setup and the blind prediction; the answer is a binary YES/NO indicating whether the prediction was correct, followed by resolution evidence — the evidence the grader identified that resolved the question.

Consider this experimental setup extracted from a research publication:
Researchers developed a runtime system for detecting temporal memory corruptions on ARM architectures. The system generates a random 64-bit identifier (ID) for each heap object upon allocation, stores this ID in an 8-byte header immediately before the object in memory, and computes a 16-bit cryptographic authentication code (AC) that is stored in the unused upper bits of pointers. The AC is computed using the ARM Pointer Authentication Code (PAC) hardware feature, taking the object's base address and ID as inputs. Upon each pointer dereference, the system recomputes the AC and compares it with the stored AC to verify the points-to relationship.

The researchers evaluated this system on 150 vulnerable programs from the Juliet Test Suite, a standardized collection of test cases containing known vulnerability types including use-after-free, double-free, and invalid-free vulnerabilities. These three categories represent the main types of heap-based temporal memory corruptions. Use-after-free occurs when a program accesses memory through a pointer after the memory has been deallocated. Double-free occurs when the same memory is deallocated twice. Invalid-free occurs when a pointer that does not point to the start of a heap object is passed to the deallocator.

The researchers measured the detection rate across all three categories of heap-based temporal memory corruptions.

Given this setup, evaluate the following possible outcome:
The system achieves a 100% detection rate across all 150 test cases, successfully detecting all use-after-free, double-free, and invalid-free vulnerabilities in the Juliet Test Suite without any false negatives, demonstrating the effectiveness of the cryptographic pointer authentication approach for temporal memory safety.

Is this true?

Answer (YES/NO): YES